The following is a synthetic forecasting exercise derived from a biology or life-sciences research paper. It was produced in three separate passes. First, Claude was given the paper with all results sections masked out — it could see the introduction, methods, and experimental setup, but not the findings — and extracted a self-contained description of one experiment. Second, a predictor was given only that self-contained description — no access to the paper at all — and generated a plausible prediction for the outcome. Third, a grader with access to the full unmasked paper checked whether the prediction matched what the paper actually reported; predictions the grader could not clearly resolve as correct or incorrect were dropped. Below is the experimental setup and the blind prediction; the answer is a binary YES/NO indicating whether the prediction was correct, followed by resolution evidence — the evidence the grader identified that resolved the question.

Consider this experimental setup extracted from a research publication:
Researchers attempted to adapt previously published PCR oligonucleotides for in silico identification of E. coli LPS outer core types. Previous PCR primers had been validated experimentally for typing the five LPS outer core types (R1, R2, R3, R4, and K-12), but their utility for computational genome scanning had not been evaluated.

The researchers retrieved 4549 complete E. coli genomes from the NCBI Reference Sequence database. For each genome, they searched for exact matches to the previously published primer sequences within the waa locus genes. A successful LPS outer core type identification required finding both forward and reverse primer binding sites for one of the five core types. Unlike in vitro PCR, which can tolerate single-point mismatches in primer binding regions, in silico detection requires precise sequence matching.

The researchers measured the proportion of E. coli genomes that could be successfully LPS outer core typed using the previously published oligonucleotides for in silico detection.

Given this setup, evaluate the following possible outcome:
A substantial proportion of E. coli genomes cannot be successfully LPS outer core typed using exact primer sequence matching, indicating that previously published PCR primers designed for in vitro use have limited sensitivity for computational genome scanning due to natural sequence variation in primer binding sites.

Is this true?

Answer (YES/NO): YES